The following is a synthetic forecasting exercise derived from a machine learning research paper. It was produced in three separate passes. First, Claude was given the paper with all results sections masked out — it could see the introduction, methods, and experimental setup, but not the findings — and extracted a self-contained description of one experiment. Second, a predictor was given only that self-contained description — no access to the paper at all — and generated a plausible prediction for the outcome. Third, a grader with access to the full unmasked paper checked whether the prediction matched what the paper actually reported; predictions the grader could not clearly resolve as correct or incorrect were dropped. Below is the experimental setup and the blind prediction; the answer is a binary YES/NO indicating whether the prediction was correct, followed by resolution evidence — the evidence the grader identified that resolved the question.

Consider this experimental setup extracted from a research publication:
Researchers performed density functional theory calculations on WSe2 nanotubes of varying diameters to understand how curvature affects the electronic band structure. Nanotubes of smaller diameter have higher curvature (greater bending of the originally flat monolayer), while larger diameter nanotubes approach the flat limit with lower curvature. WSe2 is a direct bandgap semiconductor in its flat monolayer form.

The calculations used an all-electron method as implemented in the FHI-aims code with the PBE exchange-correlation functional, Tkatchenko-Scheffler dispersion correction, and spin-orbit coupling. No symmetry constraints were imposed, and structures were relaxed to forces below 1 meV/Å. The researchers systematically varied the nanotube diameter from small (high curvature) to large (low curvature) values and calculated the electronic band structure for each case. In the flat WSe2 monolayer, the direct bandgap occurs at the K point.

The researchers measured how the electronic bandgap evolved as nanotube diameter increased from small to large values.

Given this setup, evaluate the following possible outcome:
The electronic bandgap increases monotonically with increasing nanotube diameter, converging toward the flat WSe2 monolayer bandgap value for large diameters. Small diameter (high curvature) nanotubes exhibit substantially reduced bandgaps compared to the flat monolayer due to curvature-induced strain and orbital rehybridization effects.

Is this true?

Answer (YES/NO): YES